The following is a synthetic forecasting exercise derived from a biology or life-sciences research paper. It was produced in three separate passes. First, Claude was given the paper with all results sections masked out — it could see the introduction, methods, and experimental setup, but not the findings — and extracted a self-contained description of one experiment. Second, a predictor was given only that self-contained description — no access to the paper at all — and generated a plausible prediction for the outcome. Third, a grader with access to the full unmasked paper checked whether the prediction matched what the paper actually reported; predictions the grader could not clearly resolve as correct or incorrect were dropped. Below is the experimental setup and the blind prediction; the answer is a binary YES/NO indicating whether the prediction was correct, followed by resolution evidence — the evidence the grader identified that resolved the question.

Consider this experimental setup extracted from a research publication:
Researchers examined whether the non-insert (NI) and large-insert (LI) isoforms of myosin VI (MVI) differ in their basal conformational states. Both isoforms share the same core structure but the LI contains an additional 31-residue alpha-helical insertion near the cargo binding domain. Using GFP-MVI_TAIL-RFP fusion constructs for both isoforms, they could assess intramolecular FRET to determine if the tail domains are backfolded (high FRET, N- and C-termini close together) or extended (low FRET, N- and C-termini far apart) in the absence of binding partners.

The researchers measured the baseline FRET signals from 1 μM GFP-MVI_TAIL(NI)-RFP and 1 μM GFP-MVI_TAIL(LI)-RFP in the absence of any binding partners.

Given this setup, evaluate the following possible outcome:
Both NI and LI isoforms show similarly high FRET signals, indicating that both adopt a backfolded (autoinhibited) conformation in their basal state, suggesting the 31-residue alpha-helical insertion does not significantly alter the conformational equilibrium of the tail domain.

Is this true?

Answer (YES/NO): YES